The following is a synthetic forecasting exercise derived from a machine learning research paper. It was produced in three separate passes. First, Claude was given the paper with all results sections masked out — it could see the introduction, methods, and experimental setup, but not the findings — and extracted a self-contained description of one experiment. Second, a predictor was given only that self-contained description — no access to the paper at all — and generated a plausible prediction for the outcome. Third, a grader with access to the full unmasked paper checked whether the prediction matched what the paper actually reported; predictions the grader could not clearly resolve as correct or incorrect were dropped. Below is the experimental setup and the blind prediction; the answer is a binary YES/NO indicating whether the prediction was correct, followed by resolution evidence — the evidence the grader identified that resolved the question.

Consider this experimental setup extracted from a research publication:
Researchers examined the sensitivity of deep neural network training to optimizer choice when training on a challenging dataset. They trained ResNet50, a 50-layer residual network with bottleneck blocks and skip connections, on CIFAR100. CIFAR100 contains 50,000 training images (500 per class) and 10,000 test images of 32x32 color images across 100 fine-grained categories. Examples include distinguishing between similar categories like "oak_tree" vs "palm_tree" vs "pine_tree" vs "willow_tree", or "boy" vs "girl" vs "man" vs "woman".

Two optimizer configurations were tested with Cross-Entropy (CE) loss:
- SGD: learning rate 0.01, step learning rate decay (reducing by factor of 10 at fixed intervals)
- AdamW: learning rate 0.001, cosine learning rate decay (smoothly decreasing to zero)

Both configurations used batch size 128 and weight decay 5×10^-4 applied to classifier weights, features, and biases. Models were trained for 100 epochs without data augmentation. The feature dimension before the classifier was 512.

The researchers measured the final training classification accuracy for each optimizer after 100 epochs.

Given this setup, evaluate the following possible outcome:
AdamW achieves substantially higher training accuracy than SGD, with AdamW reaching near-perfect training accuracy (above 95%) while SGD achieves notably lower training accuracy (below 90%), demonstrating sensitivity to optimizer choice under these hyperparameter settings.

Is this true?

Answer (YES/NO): YES